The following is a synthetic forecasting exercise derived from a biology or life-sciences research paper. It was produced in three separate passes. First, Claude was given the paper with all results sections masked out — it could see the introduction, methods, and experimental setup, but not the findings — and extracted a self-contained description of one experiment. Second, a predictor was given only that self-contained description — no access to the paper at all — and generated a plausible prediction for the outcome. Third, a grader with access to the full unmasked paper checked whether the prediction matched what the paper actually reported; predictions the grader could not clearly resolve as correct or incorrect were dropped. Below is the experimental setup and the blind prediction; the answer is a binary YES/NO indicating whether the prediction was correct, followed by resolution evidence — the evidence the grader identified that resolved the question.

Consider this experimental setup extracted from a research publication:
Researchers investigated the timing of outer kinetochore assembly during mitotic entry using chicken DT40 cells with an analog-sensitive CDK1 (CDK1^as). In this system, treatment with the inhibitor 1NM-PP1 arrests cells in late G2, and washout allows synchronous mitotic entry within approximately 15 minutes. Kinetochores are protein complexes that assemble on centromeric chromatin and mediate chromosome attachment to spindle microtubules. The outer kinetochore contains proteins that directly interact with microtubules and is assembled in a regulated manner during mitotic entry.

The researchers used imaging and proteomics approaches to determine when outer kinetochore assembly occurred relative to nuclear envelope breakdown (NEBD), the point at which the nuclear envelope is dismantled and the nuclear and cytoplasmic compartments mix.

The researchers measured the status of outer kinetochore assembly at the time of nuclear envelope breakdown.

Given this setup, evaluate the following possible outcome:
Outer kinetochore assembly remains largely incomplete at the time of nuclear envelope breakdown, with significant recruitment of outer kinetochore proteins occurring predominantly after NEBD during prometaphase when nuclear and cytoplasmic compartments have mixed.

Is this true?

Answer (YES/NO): NO